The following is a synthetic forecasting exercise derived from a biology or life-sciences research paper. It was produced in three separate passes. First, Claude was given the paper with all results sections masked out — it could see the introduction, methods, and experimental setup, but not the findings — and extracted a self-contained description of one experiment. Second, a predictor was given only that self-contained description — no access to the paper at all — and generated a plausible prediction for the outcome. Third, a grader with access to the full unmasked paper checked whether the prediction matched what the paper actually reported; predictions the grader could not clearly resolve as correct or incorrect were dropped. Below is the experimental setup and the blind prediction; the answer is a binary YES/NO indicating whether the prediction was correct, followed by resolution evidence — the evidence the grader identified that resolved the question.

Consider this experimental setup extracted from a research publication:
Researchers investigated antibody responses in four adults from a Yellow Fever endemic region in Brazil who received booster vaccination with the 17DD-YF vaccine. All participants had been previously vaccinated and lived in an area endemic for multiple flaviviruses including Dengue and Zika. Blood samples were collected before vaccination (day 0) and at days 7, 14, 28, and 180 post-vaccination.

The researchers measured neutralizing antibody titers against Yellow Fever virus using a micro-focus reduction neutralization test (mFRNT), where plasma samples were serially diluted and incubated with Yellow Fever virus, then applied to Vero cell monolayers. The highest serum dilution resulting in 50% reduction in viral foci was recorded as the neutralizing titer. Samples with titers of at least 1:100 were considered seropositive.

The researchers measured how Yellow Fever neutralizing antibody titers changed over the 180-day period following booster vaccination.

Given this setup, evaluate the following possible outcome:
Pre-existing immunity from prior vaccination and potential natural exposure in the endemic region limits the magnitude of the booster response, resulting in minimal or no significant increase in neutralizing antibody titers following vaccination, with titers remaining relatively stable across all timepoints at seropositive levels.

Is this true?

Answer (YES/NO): NO